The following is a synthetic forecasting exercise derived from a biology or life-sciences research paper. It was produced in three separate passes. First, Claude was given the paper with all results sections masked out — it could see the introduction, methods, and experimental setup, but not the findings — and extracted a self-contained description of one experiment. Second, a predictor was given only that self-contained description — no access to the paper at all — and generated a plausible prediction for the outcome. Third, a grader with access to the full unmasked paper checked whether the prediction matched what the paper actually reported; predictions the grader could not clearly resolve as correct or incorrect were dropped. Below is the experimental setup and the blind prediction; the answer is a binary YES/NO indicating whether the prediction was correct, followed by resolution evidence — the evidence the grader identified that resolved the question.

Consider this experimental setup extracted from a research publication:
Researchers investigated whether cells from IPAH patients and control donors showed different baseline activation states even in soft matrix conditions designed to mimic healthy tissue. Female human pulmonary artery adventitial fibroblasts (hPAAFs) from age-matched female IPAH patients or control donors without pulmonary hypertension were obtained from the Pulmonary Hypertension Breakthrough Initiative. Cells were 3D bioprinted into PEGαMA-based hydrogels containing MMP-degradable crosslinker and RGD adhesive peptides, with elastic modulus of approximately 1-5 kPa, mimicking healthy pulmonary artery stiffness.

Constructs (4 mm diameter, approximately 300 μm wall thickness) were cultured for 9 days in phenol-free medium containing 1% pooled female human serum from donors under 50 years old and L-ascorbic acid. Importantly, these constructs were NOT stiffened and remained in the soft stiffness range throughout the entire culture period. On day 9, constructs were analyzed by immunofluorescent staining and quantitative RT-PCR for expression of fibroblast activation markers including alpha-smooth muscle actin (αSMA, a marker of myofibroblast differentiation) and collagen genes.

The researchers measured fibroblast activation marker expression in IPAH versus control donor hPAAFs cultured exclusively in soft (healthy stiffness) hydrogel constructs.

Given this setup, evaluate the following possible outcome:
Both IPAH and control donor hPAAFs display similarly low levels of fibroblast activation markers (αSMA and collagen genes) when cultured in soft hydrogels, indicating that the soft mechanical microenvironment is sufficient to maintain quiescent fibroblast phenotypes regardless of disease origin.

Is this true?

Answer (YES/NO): NO